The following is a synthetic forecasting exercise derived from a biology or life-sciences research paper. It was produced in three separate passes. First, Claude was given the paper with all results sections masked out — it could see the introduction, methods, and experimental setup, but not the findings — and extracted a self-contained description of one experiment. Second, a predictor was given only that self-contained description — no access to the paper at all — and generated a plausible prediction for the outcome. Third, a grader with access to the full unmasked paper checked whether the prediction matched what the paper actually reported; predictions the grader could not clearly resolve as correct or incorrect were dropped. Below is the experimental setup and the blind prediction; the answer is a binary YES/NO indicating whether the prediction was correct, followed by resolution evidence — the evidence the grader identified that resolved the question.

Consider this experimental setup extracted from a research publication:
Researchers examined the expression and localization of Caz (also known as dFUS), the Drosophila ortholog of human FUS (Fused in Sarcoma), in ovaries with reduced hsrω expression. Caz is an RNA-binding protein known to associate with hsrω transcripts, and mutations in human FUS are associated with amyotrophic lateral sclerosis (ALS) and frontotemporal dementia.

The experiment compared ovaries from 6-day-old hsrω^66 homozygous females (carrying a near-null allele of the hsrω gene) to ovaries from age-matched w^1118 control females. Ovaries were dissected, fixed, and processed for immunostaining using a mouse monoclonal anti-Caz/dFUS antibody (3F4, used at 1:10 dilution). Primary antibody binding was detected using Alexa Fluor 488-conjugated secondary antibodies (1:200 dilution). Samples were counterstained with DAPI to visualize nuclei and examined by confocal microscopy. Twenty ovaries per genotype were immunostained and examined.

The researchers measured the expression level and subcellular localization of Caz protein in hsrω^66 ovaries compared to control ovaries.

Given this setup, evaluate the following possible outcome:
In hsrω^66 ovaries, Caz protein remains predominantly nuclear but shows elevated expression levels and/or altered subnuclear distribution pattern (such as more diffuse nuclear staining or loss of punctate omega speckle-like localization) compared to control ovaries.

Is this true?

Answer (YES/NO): NO